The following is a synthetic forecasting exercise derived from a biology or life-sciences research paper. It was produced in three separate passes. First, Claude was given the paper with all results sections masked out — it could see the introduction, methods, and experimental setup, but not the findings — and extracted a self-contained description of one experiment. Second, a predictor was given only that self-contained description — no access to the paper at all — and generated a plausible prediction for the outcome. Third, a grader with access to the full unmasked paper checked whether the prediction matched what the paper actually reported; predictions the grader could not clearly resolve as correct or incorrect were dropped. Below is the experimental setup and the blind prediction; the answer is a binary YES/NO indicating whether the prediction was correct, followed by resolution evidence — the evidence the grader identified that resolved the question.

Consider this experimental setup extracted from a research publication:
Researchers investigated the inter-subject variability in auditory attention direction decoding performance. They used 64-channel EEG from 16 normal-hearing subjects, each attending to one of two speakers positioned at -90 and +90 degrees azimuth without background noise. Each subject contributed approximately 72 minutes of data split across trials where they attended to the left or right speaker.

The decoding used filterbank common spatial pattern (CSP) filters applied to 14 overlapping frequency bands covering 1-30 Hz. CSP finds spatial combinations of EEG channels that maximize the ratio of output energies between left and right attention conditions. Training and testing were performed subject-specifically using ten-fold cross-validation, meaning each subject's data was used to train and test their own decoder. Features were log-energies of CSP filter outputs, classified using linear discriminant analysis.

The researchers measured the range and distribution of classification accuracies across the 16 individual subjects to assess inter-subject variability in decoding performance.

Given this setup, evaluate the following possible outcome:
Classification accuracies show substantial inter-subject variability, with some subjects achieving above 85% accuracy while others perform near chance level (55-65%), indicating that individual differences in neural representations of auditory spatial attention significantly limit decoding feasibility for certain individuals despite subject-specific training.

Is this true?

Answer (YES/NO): NO